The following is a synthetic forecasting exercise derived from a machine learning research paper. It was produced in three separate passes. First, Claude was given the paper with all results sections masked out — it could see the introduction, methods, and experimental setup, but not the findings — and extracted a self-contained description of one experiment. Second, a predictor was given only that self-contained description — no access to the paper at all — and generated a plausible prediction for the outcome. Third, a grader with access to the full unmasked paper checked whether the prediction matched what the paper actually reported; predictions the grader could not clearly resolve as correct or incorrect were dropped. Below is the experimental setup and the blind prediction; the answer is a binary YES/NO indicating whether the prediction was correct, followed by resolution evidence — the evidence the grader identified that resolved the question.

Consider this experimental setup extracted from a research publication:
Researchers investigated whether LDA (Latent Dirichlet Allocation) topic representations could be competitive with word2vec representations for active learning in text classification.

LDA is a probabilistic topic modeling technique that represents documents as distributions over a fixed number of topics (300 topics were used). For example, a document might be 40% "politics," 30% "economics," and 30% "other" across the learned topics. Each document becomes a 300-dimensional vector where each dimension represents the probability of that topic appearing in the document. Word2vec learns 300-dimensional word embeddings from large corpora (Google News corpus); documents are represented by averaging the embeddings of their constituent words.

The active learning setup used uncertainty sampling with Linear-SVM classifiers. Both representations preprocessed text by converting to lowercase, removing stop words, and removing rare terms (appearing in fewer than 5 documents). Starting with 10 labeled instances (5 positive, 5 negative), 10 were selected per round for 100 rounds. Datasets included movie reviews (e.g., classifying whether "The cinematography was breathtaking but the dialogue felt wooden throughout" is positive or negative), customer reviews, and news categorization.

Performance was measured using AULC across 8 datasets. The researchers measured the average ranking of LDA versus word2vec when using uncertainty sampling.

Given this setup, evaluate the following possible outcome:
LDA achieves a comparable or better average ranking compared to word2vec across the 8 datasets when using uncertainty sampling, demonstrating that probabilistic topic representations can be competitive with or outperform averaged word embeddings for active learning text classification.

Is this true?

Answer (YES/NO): NO